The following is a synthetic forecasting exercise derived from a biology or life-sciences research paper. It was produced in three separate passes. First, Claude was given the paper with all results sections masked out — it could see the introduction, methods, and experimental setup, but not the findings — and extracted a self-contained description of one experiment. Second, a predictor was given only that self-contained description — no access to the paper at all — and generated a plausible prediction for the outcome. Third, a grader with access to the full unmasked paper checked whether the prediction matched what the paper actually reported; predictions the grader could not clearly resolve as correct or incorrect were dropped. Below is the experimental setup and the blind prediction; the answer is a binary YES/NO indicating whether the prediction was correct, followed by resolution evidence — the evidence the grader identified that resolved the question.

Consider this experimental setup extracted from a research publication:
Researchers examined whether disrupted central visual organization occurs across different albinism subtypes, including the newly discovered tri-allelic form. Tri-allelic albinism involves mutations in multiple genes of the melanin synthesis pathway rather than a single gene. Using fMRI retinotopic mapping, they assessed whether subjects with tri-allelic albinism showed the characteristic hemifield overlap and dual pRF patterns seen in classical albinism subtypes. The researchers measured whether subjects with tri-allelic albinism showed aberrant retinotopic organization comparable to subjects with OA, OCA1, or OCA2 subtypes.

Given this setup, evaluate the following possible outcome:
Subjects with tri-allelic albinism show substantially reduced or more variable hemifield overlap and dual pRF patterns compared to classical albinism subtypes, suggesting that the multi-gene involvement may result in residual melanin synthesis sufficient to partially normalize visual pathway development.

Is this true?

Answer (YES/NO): NO